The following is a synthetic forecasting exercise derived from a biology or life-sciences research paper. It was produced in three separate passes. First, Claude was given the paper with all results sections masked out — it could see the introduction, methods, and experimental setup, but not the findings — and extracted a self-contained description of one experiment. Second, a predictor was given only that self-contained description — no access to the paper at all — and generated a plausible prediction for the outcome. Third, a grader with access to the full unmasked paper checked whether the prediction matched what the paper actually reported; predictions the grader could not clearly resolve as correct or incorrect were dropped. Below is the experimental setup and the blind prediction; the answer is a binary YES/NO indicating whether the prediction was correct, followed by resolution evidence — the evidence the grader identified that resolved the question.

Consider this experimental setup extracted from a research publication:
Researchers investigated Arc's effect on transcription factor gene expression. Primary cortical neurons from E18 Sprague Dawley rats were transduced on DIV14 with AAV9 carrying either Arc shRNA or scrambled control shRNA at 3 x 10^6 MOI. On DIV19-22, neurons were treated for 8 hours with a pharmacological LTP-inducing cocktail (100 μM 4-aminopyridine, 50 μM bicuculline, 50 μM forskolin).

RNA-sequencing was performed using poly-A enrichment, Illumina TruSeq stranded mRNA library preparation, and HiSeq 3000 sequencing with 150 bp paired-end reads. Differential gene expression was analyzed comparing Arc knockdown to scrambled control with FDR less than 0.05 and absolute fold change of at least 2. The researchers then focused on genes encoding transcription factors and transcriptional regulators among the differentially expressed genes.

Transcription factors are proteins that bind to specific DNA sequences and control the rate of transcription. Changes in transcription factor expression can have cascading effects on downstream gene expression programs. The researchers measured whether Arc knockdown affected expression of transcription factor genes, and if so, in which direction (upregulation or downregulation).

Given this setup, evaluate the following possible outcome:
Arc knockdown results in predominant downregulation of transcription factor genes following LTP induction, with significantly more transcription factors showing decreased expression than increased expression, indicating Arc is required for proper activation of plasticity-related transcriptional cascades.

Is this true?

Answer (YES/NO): YES